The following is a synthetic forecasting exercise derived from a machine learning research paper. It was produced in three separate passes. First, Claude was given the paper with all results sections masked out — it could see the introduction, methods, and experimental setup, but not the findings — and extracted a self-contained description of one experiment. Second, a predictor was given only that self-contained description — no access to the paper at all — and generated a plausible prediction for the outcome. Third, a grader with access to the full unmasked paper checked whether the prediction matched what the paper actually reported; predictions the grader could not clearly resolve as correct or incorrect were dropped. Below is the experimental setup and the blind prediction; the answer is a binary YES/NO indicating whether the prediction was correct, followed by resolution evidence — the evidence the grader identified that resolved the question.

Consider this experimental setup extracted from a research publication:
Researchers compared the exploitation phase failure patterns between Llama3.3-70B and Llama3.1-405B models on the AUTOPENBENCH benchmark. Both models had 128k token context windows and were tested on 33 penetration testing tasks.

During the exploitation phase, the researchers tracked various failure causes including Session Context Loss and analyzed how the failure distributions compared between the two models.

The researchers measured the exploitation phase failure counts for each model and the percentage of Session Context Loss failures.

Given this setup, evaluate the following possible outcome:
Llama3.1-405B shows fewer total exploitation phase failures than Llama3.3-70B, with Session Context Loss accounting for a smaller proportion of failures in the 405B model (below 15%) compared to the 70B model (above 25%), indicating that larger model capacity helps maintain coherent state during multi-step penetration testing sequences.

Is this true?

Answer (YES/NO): NO